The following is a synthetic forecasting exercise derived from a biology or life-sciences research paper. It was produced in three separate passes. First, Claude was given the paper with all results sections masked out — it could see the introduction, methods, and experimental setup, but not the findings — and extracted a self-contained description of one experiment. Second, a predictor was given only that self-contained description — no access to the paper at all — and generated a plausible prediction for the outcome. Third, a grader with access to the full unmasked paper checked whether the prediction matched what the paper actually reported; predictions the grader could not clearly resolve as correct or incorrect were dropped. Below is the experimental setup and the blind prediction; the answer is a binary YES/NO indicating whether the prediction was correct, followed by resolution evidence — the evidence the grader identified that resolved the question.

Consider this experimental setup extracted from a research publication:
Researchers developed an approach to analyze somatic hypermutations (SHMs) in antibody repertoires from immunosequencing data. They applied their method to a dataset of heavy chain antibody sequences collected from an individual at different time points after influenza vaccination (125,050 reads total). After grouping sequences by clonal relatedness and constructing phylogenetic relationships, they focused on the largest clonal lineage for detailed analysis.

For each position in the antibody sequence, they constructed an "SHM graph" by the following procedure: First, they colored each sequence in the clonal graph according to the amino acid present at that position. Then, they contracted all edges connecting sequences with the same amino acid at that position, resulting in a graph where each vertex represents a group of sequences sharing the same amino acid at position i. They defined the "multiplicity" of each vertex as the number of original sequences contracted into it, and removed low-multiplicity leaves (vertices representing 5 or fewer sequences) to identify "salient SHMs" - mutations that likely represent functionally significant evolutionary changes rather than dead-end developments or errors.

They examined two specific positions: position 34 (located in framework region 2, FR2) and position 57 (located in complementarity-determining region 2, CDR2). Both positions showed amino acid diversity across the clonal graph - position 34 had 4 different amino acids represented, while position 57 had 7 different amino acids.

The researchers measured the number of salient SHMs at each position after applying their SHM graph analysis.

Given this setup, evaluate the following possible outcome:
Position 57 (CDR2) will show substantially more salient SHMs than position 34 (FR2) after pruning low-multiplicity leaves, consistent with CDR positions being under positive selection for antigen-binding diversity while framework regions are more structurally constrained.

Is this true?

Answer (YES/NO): YES